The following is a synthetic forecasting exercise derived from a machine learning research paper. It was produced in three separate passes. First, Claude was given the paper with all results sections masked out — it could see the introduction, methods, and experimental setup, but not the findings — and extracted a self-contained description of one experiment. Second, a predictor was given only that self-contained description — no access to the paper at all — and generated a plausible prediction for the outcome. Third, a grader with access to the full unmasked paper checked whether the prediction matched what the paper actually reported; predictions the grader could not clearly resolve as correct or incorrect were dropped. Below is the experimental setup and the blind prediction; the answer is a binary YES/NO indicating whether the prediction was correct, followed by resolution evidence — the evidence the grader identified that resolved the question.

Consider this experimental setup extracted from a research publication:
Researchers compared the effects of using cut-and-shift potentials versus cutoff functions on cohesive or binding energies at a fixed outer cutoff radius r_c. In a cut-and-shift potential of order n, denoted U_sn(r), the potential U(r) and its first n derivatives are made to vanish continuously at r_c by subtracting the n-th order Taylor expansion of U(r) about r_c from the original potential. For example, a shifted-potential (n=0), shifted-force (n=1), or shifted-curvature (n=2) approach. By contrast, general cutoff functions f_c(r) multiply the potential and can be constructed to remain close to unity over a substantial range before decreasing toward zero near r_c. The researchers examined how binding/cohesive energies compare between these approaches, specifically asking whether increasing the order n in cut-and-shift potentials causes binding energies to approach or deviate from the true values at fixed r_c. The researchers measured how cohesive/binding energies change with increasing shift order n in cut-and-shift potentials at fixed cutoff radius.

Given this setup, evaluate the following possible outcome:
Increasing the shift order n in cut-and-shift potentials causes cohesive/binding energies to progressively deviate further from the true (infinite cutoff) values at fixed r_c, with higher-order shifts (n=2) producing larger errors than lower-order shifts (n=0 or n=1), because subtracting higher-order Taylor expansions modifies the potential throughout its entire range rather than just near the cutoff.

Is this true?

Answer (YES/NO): YES